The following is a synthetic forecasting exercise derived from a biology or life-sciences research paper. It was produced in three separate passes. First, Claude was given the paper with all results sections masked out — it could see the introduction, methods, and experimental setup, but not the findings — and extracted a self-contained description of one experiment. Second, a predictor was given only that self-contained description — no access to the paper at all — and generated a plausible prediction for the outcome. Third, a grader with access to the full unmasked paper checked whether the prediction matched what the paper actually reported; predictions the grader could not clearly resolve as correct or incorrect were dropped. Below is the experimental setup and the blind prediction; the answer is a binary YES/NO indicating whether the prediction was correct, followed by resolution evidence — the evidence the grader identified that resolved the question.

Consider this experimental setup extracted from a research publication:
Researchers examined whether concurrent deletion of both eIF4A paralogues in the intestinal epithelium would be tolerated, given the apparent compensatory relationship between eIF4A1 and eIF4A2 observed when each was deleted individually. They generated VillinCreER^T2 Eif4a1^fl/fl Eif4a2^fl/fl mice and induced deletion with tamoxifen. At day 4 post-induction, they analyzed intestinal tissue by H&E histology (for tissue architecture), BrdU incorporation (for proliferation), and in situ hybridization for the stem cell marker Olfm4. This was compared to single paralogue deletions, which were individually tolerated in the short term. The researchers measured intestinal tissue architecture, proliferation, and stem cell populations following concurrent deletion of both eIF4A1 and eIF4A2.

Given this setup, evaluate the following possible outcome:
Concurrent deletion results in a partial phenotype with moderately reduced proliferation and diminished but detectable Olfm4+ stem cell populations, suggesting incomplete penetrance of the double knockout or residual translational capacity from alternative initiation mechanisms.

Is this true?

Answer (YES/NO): NO